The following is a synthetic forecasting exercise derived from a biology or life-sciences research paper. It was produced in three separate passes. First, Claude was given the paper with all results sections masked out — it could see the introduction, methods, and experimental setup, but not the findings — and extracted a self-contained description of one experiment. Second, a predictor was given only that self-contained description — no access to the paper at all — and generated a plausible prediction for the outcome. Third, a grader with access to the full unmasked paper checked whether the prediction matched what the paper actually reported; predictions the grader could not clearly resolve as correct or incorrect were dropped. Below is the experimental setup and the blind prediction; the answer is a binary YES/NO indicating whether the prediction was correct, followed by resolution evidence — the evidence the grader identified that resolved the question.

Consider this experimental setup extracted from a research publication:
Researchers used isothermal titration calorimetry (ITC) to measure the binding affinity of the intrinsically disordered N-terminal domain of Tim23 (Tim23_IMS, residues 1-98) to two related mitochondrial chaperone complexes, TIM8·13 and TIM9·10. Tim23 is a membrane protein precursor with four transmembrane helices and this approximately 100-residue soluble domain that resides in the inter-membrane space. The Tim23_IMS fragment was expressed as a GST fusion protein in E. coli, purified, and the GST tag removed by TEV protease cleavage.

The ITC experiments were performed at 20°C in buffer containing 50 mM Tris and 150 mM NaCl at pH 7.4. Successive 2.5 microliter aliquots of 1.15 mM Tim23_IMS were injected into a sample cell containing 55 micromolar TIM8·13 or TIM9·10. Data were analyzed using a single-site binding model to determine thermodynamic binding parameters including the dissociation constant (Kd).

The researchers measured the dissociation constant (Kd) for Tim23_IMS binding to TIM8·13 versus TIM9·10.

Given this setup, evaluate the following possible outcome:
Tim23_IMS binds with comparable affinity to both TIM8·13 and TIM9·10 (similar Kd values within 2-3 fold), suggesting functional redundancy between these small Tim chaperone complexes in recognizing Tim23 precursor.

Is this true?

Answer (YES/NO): NO